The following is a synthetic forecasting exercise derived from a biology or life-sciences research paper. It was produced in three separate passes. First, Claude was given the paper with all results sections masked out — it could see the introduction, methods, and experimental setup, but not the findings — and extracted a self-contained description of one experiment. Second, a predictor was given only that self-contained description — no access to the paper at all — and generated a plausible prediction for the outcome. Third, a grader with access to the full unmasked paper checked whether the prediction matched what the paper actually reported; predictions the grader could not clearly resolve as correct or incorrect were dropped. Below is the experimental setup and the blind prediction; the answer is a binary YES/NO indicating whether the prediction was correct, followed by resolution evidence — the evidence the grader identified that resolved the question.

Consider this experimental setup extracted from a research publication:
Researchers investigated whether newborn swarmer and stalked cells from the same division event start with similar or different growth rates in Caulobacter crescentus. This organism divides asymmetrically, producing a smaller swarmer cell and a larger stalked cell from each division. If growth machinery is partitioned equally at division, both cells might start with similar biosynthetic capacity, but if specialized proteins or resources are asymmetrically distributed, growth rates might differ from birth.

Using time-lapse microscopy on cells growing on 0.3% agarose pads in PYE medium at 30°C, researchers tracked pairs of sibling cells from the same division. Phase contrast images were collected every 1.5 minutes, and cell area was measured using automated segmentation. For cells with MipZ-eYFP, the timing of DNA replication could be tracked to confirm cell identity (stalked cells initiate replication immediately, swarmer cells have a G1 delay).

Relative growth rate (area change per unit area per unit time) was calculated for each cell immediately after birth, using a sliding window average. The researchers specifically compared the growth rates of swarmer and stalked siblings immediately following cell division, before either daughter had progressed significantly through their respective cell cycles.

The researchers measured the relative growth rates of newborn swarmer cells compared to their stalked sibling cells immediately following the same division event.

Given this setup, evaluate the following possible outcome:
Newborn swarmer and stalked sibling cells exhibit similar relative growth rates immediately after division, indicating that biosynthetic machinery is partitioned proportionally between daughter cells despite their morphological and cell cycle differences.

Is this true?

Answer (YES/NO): NO